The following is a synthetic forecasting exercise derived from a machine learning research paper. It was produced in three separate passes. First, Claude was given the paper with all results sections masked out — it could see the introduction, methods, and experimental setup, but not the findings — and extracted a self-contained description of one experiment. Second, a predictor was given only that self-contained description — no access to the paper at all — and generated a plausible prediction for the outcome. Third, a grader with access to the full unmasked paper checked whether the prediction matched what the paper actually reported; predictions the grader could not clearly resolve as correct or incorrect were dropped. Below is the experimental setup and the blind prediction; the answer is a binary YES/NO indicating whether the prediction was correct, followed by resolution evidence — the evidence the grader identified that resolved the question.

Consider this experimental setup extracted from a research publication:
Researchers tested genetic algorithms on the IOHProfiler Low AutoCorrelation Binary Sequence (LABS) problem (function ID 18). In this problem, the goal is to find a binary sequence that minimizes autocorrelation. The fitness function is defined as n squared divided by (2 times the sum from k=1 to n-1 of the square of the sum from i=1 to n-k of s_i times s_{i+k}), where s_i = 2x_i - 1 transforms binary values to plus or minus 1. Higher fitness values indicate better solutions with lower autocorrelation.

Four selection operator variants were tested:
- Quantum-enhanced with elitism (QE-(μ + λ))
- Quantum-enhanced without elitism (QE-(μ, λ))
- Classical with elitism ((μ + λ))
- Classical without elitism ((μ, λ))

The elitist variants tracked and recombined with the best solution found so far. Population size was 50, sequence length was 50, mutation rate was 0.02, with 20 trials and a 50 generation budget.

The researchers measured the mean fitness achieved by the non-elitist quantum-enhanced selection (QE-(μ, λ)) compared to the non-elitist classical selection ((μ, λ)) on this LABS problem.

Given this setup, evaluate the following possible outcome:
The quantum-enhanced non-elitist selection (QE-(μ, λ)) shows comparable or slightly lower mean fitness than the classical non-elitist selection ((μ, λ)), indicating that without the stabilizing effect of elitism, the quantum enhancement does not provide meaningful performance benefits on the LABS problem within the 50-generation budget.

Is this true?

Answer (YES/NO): YES